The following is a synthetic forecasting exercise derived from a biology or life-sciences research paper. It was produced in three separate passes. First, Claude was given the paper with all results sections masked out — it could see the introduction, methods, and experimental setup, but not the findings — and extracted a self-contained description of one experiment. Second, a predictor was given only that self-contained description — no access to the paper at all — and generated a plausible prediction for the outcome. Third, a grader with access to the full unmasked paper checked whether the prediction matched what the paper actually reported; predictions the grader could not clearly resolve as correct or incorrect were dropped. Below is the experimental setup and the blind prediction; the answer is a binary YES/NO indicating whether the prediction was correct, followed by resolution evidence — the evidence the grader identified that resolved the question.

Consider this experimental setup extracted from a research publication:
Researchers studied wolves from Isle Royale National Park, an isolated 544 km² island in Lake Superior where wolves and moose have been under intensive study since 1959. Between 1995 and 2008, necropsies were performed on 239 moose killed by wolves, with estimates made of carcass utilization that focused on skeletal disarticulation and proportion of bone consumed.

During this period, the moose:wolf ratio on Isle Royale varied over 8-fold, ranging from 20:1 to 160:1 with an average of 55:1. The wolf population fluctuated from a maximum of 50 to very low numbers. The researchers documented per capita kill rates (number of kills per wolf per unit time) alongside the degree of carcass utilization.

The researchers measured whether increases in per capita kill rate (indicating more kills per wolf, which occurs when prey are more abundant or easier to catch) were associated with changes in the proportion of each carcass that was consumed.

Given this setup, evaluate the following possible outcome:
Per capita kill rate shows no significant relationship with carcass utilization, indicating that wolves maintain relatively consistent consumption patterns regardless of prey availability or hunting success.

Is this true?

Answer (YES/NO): NO